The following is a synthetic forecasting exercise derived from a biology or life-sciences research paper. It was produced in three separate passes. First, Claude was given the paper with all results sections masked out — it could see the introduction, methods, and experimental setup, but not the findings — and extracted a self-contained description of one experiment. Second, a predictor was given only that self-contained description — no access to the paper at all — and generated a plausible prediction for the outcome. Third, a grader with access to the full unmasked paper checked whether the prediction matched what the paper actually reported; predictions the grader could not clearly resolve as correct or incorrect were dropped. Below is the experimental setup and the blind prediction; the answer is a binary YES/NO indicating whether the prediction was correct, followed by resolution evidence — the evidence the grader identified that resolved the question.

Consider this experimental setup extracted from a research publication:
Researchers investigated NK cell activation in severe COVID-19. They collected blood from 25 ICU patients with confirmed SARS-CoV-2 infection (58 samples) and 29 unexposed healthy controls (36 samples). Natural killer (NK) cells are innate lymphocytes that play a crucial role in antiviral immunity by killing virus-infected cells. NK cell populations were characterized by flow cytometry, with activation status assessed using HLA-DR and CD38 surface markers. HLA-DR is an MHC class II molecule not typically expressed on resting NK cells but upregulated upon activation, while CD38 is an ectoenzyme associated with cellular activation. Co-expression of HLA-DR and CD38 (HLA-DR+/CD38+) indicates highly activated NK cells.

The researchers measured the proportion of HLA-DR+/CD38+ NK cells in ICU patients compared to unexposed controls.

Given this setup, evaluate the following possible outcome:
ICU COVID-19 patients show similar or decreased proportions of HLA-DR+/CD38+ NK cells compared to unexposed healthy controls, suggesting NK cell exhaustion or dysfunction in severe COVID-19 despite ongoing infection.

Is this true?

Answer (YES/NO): NO